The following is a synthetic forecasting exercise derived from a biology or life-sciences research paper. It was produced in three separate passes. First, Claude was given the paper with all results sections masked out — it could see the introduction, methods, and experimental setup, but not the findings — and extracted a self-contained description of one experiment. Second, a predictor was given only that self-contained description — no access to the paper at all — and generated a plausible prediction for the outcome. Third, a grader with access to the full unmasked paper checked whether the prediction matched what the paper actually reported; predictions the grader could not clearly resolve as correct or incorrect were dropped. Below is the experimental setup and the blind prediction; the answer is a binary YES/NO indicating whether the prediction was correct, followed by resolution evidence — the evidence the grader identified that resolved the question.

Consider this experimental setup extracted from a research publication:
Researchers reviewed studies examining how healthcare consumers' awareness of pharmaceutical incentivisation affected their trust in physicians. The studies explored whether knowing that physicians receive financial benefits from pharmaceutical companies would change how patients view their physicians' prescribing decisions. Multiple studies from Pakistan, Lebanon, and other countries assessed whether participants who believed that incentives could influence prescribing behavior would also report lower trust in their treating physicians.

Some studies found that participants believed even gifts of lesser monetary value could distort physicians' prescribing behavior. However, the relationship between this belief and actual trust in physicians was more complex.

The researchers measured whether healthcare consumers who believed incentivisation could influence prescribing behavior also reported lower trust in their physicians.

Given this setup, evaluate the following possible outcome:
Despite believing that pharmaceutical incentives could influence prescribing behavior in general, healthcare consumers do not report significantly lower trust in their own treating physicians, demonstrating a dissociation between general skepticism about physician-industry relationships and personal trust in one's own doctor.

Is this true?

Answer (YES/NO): YES